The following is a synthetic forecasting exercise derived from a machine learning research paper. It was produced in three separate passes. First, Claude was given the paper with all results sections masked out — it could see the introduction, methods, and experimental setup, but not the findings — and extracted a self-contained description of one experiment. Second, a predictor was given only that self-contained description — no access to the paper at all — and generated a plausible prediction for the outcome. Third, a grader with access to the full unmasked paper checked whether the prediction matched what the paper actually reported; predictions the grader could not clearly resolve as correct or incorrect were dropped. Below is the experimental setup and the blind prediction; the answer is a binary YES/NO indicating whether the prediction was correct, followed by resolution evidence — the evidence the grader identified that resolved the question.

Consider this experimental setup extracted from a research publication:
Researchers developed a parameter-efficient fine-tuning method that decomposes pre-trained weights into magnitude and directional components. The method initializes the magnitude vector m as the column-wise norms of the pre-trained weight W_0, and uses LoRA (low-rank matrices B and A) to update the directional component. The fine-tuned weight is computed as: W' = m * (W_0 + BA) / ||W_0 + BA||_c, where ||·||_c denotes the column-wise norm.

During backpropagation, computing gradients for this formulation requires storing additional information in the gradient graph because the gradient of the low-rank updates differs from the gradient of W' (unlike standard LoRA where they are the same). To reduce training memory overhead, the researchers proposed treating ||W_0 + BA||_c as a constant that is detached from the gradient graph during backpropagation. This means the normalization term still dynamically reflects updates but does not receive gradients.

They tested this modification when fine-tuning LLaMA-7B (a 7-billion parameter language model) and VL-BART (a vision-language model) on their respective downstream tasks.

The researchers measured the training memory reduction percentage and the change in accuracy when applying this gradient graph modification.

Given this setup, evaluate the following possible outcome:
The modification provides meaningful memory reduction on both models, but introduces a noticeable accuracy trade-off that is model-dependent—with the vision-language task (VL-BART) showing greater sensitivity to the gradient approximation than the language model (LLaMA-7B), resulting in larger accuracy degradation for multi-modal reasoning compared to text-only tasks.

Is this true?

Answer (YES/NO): NO